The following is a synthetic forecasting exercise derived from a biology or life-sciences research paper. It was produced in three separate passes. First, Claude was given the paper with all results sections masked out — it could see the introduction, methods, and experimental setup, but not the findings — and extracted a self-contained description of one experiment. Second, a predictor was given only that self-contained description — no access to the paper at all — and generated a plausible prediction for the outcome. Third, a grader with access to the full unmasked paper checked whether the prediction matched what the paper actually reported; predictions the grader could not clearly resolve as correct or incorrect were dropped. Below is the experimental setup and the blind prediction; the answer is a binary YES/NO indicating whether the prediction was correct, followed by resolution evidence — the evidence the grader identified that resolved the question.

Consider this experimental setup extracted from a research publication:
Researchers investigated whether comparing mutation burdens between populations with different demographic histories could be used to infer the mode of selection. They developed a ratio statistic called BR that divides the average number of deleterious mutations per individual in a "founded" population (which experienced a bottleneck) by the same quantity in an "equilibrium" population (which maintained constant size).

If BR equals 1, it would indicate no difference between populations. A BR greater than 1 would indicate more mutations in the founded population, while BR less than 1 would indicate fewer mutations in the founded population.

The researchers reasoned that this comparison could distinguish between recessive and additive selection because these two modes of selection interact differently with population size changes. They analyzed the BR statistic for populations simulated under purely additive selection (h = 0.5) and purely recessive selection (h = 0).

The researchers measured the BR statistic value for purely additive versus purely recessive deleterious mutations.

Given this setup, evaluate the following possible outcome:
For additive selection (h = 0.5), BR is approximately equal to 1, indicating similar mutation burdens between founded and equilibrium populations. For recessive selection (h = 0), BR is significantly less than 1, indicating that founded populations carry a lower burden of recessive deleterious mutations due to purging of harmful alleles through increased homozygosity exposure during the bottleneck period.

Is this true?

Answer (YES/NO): NO